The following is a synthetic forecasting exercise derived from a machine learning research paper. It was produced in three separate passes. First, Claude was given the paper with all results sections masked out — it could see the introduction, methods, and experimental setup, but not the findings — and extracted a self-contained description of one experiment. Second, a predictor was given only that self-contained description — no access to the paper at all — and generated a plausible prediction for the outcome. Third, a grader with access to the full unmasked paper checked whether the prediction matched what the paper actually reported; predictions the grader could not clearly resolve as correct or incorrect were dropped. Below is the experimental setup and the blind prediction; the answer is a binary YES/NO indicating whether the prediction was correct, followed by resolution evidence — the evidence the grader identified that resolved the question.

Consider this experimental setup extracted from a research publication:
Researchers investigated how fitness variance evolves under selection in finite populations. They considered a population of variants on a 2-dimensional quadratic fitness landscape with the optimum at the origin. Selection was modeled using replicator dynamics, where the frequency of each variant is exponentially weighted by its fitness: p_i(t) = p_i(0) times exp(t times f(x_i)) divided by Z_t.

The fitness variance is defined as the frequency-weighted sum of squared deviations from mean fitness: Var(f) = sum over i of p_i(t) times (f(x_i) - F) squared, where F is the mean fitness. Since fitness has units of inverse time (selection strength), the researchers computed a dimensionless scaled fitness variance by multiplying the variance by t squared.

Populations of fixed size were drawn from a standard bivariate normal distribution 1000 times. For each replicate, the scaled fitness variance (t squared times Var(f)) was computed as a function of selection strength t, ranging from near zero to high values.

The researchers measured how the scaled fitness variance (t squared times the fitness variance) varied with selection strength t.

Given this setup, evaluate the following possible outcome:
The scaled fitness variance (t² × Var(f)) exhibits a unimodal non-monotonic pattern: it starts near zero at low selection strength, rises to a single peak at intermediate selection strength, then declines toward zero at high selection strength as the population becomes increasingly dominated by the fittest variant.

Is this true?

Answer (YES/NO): YES